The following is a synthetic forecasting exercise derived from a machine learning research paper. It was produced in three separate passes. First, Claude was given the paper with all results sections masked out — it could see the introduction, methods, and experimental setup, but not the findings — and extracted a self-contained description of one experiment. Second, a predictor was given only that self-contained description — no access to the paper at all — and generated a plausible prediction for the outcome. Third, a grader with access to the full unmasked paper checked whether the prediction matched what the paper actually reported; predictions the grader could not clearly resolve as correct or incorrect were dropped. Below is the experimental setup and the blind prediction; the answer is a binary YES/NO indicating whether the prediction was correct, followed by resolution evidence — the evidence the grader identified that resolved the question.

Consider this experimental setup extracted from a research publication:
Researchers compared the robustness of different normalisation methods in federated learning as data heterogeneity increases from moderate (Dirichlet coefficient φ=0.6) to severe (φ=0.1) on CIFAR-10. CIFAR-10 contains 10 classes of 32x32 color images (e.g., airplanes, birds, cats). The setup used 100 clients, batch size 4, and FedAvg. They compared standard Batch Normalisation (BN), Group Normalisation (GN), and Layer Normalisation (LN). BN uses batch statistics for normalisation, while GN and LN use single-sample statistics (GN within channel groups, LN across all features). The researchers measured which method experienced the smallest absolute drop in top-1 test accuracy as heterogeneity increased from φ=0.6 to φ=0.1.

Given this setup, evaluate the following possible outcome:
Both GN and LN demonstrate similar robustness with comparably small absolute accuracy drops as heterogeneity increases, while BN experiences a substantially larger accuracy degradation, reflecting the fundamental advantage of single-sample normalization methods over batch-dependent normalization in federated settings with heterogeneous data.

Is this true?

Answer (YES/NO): NO